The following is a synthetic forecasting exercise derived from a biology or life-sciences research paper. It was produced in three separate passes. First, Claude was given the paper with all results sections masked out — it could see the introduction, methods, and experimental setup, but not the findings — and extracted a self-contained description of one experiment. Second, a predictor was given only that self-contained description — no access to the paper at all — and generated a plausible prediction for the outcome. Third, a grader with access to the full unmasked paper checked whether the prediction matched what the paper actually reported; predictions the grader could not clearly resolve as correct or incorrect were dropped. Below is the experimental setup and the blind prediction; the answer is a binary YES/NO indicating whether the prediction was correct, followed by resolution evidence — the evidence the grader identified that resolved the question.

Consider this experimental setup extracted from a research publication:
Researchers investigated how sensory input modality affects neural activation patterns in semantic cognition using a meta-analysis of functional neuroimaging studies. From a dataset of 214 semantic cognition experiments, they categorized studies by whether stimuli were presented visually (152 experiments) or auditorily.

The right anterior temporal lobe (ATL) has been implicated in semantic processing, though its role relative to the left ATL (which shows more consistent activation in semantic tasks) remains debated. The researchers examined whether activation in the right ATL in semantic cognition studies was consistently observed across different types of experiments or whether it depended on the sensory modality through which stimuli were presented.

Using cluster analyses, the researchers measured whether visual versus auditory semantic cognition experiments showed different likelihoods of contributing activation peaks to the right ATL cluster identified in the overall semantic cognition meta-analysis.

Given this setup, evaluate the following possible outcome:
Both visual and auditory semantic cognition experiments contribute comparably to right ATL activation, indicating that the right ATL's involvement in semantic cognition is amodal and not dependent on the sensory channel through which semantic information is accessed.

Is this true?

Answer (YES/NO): NO